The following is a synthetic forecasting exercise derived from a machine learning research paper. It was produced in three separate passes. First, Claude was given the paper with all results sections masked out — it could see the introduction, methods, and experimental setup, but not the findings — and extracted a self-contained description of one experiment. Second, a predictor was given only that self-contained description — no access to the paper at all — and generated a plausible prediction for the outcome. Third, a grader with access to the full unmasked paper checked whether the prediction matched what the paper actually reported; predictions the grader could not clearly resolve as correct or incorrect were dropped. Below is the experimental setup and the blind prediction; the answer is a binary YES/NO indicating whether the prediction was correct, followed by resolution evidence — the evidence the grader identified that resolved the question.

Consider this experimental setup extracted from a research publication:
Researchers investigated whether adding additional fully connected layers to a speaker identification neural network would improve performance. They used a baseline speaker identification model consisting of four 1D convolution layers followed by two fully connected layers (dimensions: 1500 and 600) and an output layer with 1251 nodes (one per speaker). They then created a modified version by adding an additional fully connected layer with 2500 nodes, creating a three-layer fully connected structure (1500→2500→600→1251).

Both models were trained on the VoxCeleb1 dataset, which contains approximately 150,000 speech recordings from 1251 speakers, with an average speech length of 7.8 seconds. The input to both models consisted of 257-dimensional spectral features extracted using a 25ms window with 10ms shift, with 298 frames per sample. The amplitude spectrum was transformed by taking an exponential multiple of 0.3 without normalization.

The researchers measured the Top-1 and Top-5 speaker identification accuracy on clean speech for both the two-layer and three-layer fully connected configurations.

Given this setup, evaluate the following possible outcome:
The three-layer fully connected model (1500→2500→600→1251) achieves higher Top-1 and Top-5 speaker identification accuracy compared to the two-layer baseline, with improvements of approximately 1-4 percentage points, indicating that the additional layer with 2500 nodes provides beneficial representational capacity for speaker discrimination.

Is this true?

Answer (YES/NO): NO